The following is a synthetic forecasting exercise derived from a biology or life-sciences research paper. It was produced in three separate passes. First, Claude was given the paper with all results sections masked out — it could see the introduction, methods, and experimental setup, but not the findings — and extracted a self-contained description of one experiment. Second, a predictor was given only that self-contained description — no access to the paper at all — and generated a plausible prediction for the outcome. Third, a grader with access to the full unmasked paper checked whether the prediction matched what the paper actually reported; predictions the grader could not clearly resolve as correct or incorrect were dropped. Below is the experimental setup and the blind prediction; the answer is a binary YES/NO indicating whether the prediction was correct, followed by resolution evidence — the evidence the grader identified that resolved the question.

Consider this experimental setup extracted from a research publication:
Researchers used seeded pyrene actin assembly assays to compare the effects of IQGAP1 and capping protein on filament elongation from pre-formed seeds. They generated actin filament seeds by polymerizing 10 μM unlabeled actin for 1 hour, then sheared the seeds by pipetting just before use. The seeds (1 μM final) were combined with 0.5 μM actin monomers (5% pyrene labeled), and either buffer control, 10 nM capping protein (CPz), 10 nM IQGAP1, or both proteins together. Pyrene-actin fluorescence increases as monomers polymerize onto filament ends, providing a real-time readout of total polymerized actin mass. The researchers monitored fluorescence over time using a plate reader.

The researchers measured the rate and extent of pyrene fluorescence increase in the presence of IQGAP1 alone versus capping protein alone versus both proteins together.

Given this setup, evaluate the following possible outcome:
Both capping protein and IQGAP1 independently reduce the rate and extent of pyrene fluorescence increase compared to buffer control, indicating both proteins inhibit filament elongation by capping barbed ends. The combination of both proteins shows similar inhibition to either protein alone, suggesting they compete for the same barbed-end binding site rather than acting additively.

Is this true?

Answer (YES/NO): NO